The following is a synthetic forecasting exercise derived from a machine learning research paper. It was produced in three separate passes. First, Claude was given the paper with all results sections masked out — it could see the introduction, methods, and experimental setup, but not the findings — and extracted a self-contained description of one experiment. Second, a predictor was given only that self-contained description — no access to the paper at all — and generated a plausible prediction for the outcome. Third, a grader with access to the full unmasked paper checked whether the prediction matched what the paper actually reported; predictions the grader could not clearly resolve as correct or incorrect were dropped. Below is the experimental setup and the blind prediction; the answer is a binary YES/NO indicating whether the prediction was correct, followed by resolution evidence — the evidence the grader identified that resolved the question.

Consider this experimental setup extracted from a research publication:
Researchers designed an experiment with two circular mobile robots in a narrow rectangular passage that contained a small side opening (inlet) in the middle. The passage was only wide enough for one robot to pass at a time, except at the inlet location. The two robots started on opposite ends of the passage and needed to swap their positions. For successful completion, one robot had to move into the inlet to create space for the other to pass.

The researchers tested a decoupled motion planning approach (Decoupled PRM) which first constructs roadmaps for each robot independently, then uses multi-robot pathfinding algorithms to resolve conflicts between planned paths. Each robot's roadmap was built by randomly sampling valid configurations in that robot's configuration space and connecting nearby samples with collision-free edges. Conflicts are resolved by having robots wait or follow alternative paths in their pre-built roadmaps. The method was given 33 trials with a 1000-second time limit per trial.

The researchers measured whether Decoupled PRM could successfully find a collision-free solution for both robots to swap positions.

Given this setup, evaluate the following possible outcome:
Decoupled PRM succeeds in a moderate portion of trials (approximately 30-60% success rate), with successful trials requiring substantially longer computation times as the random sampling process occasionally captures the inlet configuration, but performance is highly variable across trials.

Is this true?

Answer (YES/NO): NO